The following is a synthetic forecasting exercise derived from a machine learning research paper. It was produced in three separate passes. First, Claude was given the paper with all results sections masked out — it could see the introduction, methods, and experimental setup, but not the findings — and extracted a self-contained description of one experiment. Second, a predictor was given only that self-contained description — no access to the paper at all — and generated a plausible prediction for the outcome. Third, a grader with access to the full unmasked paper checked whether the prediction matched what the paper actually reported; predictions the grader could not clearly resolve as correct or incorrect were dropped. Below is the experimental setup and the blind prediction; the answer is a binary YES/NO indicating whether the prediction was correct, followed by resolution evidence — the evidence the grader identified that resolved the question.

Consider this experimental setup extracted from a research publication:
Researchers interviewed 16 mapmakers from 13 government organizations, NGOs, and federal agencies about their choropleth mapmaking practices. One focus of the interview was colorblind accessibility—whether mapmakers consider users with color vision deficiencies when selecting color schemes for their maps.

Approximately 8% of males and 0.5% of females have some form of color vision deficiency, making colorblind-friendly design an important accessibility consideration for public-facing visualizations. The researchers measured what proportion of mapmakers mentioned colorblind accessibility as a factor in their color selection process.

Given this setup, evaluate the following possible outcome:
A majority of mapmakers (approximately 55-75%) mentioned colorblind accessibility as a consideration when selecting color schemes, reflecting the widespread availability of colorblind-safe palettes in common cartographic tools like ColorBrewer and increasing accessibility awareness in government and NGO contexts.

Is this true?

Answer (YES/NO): YES